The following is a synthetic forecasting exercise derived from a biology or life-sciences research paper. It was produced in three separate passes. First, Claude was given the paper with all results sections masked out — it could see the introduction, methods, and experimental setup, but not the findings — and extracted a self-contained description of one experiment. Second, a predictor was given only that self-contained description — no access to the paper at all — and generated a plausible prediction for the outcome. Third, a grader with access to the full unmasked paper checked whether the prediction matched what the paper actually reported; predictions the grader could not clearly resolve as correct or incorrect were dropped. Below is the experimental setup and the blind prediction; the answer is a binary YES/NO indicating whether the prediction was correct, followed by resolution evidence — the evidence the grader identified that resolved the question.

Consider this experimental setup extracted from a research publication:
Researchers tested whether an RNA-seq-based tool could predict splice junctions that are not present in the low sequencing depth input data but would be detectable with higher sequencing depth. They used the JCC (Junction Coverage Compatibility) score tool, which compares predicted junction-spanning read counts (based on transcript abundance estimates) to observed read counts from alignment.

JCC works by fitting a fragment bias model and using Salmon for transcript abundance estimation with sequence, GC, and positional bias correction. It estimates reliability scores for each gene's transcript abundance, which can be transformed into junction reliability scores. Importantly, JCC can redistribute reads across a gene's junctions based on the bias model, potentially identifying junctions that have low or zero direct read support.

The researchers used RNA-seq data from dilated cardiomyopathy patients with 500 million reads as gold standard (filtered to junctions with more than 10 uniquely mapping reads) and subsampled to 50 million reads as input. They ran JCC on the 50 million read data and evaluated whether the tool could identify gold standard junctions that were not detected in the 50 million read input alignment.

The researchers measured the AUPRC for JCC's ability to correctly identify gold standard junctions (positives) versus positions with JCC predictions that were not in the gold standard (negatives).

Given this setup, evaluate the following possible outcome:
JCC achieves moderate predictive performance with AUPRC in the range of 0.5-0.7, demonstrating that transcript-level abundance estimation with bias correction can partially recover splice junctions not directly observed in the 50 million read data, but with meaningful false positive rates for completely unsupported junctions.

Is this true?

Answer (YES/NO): NO